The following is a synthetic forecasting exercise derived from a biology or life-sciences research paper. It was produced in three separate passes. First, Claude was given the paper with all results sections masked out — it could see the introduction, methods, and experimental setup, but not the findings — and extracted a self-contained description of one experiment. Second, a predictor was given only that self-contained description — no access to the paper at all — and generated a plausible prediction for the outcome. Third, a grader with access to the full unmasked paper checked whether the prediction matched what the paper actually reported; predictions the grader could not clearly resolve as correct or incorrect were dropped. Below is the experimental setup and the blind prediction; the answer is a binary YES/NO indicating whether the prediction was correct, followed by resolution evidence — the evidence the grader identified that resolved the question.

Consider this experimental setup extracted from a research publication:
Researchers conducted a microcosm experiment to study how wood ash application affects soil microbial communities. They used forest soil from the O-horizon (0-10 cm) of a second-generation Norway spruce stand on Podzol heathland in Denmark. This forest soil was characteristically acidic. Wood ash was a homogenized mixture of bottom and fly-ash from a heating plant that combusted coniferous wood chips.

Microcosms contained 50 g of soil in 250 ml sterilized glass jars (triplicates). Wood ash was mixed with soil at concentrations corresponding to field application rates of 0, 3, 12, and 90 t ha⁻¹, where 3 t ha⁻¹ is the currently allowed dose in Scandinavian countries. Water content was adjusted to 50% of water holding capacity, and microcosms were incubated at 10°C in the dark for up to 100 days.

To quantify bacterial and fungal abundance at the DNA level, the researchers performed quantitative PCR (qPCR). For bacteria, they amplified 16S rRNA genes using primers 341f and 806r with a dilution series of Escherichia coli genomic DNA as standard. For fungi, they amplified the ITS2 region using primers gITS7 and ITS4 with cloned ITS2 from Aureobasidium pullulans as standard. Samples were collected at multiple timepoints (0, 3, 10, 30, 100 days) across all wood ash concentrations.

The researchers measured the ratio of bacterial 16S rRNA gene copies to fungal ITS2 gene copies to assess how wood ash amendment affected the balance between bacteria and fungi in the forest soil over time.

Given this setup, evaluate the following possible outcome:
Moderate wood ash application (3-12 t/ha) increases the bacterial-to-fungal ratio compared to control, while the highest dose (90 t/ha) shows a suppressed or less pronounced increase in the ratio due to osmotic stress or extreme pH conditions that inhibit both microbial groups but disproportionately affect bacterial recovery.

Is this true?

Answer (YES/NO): NO